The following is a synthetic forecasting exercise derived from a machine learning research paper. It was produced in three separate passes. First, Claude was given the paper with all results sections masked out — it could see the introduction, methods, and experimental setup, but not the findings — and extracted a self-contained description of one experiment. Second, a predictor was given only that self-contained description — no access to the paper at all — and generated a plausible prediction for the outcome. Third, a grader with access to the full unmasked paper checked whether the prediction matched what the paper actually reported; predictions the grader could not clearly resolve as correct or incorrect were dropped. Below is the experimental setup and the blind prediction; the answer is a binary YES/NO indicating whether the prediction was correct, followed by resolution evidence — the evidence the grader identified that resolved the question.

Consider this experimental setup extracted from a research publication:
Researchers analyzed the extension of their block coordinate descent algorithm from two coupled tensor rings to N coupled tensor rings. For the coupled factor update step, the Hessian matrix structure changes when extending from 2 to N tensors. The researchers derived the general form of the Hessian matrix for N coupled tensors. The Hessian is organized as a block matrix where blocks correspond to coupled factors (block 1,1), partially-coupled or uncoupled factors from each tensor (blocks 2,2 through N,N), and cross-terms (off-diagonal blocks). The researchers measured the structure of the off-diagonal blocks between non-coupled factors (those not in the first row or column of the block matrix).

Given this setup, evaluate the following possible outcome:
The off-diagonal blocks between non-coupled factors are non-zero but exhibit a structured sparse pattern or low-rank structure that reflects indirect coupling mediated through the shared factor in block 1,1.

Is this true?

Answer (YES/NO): NO